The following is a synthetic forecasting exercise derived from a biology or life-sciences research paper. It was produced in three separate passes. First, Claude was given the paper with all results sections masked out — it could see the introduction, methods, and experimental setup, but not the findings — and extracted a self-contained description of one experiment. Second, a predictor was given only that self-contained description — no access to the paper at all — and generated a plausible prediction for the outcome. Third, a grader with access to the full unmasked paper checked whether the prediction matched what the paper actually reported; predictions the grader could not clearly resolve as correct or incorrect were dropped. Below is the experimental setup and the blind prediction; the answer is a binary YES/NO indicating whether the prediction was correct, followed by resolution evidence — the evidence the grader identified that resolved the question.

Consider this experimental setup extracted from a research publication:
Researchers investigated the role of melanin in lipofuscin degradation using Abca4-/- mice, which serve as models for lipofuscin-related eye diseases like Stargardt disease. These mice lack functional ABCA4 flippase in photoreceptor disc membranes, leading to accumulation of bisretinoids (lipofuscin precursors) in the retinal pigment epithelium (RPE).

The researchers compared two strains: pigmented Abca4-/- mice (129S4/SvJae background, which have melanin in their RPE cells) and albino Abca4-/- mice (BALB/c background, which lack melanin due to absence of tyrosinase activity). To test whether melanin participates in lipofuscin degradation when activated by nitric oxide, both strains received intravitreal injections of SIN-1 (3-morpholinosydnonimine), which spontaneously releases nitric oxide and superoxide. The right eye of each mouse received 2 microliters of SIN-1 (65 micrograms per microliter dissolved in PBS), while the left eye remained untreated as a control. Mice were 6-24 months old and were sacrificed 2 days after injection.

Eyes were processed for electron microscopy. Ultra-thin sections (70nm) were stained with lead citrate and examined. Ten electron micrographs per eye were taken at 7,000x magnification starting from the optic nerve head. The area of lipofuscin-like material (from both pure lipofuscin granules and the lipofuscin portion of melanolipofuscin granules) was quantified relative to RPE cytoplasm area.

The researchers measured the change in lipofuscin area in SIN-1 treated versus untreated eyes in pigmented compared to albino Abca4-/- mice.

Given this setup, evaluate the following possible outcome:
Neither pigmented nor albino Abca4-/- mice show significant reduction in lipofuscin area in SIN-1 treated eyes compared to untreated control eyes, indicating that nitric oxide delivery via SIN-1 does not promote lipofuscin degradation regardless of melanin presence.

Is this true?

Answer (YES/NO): NO